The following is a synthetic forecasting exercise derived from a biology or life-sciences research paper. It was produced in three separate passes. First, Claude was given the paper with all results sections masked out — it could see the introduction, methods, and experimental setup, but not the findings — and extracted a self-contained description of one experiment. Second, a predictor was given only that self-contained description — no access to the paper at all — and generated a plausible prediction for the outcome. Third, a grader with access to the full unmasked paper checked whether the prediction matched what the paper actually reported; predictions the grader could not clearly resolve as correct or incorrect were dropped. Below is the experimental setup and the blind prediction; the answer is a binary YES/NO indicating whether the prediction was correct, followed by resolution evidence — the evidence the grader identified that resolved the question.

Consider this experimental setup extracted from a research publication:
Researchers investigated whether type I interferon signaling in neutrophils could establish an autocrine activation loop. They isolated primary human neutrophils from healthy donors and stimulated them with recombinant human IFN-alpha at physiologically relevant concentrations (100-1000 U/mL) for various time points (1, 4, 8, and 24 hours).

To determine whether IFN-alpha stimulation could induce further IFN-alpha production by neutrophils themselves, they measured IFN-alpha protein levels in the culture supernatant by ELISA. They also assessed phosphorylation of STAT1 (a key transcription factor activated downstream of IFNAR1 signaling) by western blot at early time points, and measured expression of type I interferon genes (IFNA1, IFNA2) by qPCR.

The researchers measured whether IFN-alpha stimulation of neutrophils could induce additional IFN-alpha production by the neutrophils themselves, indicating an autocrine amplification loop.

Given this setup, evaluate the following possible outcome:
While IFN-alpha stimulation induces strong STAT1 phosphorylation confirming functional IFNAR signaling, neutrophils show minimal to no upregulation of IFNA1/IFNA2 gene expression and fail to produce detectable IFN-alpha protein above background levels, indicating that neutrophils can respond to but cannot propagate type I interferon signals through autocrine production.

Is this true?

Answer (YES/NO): NO